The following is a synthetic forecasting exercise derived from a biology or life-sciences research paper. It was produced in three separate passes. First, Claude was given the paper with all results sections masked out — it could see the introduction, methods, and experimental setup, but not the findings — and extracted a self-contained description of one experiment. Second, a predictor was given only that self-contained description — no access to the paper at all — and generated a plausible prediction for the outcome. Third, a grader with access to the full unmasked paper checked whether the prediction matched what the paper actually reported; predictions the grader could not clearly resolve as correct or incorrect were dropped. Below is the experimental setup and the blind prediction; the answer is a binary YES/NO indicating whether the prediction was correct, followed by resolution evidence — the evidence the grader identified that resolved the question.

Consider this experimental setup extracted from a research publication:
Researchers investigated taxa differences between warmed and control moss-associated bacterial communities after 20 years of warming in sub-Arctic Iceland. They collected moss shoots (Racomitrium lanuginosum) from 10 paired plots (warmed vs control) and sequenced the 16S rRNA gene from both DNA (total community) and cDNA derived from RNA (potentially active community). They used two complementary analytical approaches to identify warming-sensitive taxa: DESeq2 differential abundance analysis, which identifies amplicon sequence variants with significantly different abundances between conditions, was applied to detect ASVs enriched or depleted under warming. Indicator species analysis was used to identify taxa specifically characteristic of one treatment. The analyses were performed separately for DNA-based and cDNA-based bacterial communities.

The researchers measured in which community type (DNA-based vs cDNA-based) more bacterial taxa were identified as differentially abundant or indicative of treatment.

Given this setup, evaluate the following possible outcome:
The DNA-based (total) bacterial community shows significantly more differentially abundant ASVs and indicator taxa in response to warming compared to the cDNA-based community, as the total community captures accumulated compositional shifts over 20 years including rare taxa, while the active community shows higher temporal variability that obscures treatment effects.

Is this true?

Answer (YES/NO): YES